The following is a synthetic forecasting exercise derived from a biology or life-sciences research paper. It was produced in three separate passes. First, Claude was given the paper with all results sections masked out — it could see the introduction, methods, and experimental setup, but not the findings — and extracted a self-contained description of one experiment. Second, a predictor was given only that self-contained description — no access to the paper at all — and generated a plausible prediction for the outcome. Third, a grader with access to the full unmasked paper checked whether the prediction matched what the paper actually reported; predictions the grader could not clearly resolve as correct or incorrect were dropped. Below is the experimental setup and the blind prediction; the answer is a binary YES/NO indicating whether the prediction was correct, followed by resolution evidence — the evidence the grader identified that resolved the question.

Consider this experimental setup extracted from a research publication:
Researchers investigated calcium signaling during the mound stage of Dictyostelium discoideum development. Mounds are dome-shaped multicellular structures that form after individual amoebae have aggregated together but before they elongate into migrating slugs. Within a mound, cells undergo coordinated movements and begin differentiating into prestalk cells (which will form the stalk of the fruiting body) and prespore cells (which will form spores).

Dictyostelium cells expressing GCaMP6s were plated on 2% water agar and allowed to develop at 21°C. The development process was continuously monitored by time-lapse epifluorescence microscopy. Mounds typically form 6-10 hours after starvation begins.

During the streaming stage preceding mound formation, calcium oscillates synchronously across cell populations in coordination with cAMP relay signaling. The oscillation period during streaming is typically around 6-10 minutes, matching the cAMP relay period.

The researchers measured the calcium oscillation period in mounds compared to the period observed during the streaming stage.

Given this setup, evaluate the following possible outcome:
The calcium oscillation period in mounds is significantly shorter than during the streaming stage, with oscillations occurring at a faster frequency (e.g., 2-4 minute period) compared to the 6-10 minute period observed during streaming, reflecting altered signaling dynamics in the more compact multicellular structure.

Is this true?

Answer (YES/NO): YES